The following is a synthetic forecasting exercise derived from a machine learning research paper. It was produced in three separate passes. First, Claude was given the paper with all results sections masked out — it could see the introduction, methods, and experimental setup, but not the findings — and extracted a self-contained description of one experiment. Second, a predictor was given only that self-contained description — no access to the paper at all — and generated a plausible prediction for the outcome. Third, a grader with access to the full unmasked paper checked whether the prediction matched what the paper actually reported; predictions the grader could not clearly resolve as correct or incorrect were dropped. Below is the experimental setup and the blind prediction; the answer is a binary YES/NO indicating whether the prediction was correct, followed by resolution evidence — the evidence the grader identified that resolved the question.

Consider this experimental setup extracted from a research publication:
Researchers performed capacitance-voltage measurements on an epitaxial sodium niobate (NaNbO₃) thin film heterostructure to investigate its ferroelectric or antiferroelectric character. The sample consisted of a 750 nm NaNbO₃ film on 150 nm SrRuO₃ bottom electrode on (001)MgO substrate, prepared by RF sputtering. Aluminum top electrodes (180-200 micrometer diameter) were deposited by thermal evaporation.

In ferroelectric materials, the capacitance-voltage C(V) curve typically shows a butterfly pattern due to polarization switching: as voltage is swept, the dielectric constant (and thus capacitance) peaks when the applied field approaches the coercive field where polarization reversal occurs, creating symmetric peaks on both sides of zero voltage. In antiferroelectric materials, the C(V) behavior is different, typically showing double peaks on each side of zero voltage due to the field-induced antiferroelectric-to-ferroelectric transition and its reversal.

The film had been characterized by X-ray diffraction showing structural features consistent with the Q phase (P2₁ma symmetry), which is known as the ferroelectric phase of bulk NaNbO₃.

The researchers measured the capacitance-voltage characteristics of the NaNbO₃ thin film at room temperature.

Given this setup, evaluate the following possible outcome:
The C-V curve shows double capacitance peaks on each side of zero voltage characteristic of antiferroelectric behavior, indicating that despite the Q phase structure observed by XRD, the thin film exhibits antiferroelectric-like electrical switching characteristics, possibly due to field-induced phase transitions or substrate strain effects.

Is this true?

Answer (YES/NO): NO